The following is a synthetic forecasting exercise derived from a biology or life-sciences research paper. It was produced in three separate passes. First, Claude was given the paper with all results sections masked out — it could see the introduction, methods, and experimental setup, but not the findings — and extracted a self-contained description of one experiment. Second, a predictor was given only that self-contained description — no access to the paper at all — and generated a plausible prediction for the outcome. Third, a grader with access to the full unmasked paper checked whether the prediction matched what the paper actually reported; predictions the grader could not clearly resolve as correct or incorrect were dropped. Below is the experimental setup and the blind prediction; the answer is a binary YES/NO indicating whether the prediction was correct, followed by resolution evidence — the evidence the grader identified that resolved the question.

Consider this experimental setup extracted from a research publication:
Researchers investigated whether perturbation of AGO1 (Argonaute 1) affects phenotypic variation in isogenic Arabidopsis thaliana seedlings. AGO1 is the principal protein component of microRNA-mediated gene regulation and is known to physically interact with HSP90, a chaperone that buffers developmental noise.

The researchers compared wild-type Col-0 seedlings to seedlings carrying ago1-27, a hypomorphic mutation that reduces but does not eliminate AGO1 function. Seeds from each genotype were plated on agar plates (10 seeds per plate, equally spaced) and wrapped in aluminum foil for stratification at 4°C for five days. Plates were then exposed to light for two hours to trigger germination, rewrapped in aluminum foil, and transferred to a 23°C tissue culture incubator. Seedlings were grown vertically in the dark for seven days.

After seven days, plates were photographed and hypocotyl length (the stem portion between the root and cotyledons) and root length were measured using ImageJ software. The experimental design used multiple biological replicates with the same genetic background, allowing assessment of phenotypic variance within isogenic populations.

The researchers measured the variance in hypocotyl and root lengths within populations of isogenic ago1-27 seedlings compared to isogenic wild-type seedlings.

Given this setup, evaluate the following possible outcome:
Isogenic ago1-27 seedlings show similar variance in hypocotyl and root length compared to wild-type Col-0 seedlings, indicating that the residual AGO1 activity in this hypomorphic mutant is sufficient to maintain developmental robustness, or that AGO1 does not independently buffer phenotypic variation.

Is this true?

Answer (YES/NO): NO